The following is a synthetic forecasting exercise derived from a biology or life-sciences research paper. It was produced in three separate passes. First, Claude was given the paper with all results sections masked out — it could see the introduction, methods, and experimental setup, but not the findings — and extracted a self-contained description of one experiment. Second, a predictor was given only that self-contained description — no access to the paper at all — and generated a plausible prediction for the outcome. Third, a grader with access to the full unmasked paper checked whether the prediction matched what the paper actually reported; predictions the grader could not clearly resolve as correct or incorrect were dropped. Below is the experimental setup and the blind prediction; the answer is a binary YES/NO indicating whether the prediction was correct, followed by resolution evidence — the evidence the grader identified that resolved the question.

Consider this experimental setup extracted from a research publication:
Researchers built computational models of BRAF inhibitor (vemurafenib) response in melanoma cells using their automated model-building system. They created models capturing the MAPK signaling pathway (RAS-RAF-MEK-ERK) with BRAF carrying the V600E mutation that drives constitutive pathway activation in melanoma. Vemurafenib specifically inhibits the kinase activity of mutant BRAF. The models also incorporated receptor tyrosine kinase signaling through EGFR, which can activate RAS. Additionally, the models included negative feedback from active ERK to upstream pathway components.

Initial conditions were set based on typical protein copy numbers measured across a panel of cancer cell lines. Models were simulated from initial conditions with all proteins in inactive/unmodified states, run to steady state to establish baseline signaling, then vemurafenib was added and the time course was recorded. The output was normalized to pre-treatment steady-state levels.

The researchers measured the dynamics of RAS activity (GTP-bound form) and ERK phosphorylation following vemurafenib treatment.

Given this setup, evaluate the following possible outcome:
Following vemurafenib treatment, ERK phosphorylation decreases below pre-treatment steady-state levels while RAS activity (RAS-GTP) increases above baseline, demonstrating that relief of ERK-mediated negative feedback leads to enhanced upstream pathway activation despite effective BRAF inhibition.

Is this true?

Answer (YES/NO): YES